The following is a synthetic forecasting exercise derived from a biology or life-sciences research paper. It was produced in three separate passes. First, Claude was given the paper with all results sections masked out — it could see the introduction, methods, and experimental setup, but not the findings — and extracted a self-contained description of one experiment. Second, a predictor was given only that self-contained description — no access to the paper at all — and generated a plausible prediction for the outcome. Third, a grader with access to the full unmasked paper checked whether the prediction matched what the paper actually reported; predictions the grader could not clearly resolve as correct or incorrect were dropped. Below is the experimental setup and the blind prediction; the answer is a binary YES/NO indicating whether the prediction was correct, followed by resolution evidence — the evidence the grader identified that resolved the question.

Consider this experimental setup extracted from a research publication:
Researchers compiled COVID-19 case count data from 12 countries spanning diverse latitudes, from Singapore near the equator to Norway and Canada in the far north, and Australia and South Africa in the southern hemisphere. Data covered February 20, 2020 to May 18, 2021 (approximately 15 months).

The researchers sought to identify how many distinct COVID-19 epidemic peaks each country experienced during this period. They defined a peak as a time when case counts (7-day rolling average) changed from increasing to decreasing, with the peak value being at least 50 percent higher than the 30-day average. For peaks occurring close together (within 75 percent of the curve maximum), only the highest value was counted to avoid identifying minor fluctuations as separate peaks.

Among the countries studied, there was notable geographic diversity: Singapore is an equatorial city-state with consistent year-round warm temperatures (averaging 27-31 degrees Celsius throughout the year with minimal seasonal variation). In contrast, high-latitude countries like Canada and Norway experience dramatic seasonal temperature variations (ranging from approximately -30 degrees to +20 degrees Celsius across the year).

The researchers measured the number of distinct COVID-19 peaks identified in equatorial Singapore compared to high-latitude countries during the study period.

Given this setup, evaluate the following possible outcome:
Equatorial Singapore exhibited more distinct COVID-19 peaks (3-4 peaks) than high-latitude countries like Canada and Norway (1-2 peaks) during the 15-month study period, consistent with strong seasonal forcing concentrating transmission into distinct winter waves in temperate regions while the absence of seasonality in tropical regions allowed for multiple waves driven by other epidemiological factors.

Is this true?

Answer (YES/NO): NO